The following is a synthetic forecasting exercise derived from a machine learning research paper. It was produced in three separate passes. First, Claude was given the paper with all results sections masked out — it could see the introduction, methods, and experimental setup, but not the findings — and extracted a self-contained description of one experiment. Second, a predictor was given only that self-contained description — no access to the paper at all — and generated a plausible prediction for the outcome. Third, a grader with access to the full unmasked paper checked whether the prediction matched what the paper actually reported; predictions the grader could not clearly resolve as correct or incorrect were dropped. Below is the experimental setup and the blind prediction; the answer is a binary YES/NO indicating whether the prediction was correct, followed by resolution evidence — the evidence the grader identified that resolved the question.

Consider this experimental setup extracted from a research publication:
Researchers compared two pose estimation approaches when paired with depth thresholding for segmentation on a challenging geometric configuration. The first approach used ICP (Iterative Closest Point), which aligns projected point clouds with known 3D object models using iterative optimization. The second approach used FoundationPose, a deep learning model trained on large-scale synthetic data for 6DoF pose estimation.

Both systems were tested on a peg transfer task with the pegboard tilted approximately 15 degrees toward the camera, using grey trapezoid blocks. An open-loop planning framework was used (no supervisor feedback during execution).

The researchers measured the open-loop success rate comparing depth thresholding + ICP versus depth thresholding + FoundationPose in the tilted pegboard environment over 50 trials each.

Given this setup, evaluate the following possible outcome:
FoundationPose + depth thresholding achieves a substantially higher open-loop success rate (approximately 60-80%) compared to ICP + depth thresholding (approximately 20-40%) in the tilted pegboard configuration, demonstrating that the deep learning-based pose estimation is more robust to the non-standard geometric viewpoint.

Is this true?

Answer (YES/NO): NO